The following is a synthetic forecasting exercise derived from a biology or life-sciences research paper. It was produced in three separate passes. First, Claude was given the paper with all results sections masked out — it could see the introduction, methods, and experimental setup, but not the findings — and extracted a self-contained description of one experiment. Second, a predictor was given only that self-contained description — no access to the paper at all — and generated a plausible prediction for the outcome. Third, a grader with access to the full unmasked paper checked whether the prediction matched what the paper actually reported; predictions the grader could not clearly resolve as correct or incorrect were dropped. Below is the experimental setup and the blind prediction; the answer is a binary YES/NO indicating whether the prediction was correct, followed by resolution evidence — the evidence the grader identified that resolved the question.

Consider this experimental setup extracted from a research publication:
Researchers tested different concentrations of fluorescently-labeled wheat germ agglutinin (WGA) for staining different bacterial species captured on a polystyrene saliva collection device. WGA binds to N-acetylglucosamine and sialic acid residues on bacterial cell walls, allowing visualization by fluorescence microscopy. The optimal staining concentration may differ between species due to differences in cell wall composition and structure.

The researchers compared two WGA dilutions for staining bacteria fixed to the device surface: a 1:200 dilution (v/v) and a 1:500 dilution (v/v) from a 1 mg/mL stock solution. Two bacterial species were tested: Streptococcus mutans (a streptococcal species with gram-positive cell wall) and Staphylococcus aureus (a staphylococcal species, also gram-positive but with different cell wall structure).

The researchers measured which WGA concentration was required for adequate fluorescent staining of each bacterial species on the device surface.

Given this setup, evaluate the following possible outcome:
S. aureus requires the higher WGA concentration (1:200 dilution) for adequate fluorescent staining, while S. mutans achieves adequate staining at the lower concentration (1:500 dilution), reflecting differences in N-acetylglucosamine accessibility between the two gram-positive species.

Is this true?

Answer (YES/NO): NO